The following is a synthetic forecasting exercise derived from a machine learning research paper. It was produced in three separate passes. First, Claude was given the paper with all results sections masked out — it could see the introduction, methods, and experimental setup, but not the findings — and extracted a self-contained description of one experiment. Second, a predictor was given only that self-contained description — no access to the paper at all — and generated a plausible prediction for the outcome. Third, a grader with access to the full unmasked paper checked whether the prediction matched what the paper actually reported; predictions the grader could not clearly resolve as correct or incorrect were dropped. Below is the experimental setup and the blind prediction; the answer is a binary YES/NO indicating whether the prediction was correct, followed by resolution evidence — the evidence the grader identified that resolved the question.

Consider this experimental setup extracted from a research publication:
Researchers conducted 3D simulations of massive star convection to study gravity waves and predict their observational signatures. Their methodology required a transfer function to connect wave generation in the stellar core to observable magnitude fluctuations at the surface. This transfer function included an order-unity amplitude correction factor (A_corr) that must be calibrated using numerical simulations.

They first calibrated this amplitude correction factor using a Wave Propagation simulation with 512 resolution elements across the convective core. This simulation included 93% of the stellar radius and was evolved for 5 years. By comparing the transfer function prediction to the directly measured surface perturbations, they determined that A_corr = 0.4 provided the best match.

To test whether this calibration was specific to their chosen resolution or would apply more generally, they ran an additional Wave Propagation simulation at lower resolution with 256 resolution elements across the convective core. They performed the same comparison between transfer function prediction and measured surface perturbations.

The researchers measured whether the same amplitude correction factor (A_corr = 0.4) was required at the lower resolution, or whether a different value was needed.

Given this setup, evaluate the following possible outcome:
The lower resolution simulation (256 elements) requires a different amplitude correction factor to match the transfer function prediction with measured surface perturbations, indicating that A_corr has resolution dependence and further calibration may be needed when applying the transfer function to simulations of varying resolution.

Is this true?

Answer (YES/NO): NO